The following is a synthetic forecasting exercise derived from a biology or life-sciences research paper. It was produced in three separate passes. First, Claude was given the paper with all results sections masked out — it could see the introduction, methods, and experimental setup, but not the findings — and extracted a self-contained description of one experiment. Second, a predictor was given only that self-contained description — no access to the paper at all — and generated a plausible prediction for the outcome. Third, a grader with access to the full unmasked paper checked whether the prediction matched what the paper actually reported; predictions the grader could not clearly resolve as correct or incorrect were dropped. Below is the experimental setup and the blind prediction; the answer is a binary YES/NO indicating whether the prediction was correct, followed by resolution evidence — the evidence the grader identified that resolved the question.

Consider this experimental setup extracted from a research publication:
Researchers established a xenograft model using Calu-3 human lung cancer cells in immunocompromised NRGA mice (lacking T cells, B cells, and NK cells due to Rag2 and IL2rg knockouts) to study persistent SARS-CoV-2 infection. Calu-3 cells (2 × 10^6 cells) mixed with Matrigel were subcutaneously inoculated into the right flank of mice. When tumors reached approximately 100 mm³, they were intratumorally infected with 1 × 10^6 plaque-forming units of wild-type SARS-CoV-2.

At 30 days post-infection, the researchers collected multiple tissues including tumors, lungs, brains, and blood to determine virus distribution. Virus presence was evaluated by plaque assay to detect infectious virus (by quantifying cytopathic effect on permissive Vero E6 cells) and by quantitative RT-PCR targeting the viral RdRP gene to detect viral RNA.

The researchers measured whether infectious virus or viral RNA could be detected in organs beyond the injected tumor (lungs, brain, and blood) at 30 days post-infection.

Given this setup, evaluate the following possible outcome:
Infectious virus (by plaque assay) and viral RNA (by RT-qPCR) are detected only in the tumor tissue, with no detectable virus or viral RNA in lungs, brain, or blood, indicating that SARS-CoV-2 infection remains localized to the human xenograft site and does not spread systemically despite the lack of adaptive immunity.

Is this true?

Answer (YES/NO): YES